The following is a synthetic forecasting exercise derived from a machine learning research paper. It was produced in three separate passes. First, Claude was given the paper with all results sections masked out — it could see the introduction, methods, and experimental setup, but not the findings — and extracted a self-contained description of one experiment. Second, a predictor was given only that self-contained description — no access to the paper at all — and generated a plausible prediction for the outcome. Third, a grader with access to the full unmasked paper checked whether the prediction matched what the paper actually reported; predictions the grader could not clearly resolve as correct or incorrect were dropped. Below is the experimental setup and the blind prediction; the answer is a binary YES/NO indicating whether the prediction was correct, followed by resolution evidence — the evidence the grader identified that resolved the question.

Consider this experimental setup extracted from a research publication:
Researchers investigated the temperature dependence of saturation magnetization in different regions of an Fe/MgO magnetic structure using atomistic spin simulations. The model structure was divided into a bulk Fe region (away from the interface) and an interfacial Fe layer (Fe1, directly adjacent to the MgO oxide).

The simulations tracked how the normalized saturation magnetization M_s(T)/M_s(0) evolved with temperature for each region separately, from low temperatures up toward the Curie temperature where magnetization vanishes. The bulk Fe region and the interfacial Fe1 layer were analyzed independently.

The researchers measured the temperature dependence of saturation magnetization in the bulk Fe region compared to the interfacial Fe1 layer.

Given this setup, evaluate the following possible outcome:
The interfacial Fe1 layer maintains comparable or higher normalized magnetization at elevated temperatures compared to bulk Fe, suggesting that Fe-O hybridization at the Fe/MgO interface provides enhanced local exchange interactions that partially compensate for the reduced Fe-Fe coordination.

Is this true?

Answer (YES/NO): NO